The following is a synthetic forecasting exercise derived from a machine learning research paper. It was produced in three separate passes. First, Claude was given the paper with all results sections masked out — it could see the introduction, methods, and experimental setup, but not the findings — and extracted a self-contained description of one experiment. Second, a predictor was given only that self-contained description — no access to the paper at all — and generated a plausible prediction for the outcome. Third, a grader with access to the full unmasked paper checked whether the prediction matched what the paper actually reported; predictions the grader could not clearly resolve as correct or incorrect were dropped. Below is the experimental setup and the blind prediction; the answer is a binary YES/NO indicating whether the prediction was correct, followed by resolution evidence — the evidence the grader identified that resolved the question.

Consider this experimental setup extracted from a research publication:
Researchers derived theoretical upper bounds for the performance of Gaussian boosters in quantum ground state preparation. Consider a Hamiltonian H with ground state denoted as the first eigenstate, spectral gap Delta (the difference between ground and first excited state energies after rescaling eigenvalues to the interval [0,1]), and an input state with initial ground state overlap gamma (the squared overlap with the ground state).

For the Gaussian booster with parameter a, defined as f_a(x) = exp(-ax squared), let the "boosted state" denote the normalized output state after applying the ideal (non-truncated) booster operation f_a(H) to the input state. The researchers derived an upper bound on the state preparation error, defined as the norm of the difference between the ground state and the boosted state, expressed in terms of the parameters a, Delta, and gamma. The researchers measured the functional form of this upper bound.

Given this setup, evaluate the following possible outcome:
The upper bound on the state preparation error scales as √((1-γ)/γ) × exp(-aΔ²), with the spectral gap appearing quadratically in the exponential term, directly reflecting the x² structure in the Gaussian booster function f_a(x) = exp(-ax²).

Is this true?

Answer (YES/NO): NO